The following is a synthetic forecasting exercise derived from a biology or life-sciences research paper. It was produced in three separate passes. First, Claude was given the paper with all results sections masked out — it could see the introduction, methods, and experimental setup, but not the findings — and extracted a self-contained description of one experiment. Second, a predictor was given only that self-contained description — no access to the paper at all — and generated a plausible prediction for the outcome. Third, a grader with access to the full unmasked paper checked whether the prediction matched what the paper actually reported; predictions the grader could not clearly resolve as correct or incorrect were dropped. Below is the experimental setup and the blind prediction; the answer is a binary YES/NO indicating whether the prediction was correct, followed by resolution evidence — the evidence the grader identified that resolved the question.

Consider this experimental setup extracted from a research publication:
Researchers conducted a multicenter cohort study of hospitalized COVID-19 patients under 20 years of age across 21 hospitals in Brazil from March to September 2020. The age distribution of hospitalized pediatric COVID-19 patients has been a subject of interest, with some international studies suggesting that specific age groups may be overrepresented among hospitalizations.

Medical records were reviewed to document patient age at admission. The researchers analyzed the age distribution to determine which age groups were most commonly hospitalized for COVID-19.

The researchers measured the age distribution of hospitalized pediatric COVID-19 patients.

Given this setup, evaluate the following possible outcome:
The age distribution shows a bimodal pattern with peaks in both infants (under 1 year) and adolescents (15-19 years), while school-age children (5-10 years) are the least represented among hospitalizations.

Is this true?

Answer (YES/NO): YES